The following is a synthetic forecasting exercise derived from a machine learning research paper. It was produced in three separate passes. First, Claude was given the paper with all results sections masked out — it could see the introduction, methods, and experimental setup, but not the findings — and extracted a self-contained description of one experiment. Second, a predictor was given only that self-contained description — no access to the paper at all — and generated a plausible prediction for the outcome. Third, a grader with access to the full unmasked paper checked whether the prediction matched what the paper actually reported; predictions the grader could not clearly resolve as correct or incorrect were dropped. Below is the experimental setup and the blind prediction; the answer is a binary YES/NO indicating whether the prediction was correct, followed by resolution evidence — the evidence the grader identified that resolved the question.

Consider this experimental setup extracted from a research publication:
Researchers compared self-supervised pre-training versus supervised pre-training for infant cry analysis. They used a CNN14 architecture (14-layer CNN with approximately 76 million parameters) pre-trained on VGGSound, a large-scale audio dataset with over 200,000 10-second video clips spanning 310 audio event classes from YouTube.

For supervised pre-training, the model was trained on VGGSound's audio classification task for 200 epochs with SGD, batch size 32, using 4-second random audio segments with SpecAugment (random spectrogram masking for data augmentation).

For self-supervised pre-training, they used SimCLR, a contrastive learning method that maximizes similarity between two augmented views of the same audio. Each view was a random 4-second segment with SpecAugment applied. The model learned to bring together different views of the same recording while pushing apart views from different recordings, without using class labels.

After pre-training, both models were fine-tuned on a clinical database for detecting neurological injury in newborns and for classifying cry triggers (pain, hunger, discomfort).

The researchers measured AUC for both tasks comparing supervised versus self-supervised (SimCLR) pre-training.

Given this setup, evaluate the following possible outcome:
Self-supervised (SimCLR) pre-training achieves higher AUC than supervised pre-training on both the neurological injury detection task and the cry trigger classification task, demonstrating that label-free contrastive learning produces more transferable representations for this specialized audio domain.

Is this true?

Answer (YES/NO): NO